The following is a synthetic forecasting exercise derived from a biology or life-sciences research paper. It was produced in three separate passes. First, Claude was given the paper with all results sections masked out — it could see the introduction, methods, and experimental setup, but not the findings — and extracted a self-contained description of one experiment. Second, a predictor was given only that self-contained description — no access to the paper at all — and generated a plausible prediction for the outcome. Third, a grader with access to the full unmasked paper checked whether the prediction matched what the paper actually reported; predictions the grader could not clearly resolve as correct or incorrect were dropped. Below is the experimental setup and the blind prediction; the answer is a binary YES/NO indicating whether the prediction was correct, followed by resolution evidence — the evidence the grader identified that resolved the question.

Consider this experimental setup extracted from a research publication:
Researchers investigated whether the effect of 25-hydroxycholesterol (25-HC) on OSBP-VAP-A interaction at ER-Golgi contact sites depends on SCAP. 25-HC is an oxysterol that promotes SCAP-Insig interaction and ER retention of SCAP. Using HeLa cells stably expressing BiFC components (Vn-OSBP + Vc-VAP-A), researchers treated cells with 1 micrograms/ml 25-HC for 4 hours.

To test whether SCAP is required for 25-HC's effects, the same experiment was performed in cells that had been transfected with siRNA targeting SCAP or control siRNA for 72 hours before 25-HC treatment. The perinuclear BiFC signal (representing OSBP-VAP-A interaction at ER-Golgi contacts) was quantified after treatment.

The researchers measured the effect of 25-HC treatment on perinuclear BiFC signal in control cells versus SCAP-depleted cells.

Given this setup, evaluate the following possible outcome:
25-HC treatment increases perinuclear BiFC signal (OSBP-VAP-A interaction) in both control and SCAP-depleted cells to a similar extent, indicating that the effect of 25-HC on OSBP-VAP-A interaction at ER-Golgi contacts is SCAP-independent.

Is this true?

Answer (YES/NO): NO